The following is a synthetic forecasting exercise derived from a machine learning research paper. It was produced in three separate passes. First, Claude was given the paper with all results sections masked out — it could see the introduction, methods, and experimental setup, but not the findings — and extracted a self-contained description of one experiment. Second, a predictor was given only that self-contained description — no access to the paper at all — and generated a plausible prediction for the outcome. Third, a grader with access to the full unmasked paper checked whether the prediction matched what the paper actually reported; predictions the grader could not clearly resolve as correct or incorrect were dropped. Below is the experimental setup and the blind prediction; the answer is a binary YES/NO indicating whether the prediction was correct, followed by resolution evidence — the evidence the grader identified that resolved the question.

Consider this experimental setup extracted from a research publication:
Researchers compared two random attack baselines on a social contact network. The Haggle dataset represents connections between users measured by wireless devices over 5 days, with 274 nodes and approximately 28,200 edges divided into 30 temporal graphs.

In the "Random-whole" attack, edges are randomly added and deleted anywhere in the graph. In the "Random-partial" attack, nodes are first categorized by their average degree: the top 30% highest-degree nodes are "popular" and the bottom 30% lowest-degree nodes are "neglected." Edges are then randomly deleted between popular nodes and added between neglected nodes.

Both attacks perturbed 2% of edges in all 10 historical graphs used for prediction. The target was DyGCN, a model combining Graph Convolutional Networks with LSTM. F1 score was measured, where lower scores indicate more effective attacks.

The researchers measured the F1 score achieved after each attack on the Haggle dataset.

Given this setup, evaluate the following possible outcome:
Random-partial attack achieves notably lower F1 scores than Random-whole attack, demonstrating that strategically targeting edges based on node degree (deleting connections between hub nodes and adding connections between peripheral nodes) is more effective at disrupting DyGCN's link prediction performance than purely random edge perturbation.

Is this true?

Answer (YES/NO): YES